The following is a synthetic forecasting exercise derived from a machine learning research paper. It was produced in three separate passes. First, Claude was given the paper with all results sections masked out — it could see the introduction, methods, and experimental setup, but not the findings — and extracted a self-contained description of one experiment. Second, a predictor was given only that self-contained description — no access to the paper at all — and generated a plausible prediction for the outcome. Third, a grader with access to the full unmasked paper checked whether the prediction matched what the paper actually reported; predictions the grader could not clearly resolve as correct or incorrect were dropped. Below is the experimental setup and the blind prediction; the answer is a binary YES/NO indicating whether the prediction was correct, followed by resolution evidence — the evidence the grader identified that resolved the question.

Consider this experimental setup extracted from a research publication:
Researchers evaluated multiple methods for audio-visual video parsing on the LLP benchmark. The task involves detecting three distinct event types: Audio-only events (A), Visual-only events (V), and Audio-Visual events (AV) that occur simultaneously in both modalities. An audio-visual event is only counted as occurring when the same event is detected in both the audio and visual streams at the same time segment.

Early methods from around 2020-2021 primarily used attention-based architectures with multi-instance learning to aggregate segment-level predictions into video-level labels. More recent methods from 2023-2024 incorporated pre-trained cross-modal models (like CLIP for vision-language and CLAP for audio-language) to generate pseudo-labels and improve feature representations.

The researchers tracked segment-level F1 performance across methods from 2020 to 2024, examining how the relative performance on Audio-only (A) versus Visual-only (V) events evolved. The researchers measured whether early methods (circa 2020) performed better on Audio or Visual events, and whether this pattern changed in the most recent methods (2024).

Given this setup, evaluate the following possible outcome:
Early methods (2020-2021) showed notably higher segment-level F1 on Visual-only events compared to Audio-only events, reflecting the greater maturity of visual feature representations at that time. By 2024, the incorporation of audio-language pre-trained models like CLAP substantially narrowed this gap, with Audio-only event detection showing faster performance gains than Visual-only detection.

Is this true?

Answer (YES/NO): NO